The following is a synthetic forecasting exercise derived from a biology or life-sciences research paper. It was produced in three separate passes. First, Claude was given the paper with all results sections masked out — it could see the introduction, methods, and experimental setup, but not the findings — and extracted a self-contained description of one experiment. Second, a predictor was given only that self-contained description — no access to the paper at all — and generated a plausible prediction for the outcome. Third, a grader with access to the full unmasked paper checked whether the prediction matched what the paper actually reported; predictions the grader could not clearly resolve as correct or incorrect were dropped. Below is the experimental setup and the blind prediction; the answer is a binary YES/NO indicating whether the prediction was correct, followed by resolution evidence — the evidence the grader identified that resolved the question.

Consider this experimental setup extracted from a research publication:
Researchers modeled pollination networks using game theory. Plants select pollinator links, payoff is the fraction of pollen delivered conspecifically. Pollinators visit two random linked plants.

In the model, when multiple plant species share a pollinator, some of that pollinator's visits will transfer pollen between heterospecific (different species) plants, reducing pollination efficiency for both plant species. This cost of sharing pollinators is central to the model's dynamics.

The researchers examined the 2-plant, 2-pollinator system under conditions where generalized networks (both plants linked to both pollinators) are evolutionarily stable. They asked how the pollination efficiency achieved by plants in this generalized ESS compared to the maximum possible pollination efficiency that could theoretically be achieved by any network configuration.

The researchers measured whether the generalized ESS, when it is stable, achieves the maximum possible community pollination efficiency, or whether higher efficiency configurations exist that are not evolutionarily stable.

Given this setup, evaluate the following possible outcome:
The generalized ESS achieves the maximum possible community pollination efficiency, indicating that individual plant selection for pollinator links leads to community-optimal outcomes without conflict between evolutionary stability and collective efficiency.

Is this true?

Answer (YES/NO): NO